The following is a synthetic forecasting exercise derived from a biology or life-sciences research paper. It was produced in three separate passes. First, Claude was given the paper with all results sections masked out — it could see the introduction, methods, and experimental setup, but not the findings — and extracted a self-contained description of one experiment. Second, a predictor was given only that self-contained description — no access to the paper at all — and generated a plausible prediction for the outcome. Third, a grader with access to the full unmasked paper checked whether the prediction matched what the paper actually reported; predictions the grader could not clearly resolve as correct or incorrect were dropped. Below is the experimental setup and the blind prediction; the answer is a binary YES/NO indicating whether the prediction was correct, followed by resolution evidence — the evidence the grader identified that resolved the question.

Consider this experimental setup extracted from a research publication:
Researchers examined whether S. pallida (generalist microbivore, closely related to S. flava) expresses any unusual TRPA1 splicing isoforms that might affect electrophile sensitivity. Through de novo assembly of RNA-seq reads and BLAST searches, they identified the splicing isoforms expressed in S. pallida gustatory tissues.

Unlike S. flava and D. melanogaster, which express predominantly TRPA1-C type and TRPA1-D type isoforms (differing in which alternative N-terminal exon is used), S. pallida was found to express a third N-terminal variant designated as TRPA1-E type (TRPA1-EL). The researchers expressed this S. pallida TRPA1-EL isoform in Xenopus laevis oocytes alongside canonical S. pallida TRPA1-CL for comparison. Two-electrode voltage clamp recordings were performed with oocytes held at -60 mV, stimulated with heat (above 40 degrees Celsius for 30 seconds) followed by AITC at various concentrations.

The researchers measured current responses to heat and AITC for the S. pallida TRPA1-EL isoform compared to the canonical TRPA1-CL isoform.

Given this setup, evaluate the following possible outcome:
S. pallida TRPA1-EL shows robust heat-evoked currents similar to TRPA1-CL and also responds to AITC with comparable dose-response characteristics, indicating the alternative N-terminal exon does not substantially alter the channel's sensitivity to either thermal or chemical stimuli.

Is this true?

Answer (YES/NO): NO